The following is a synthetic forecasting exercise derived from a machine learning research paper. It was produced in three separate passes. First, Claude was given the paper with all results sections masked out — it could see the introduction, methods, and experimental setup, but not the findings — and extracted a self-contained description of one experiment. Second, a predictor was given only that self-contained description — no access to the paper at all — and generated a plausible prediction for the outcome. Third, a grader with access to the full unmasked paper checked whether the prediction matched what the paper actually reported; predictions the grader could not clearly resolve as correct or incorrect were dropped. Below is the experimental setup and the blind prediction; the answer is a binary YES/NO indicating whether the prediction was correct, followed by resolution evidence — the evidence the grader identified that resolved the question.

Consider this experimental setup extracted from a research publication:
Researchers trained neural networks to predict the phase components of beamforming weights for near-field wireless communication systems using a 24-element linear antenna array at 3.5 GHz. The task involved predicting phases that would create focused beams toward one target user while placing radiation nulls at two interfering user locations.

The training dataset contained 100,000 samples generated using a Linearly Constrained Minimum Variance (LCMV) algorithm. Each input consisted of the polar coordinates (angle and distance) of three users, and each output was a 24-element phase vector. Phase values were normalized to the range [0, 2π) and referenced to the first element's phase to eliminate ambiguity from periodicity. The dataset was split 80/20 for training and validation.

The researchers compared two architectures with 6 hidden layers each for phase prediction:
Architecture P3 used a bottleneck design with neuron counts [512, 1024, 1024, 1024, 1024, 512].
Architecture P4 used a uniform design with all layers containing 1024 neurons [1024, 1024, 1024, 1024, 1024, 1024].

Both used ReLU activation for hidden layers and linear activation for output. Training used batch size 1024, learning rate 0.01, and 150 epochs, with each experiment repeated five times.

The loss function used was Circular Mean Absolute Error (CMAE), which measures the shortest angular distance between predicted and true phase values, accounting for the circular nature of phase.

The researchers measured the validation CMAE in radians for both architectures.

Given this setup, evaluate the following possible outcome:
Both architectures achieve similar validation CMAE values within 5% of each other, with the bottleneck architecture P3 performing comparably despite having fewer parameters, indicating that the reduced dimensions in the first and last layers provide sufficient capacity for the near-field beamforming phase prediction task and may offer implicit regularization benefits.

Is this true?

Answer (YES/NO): YES